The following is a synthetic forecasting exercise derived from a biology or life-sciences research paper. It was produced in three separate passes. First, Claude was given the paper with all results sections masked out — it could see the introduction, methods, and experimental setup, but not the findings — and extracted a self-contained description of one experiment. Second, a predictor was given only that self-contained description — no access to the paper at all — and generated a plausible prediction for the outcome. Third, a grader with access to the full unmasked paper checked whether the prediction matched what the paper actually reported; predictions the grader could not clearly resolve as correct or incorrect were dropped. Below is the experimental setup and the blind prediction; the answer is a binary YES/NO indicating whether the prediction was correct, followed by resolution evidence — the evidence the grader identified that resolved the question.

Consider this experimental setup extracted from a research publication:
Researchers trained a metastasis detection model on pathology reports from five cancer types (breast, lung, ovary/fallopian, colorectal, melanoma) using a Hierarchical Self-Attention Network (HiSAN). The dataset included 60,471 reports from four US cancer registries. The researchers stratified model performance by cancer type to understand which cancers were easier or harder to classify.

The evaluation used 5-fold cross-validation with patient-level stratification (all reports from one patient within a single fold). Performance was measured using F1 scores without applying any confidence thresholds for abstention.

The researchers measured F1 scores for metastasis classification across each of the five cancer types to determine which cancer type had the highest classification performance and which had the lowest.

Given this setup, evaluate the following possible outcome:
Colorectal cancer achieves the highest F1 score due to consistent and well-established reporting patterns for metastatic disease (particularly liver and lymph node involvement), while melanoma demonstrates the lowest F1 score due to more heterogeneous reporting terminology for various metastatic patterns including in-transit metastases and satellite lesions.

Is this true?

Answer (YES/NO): NO